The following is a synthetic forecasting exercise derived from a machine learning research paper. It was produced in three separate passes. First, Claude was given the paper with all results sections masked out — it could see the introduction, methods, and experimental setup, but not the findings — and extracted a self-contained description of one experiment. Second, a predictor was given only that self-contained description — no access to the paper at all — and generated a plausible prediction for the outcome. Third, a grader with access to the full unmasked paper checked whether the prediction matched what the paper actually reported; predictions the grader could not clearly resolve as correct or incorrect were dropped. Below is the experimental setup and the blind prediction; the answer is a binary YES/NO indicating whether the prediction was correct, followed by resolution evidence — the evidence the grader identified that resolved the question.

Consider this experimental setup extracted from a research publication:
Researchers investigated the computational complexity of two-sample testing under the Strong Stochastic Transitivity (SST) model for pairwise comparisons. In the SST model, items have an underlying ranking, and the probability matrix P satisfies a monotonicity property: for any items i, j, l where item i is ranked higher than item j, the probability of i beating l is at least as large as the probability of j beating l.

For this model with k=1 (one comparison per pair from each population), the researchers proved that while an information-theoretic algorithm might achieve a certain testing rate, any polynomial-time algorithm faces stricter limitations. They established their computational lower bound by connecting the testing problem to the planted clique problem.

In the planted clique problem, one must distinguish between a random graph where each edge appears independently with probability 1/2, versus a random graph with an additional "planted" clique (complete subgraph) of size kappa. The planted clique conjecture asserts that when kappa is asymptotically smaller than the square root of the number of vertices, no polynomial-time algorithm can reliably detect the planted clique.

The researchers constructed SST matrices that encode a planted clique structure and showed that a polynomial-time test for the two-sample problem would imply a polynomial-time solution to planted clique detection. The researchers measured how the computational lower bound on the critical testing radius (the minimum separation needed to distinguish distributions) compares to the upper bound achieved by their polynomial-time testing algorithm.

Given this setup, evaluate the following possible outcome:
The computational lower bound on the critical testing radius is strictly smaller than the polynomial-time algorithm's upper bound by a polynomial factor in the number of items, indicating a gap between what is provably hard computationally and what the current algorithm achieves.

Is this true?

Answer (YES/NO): NO